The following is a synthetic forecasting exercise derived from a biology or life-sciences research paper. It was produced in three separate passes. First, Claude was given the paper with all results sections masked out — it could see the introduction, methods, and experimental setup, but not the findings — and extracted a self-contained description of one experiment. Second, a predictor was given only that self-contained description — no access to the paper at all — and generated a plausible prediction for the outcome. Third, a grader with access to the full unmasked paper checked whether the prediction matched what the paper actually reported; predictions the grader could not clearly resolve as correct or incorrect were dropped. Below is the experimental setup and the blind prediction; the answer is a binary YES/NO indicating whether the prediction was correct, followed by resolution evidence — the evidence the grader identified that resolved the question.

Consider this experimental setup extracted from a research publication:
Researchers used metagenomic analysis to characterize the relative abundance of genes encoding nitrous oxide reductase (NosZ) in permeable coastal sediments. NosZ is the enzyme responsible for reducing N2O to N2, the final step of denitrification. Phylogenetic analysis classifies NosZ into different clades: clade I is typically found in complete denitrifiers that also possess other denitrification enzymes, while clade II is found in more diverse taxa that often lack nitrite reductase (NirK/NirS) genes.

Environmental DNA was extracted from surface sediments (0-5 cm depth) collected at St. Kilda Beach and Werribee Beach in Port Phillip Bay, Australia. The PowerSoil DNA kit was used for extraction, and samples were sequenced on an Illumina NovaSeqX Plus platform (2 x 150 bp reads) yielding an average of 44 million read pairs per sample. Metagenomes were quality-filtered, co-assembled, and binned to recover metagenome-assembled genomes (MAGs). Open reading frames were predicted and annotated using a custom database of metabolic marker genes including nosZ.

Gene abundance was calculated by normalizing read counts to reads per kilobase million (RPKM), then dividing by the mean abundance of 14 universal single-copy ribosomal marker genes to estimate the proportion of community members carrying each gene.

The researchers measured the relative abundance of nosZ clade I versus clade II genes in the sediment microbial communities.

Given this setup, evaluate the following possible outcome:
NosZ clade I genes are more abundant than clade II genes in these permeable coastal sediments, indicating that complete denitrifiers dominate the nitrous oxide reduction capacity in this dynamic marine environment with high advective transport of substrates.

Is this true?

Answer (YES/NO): NO